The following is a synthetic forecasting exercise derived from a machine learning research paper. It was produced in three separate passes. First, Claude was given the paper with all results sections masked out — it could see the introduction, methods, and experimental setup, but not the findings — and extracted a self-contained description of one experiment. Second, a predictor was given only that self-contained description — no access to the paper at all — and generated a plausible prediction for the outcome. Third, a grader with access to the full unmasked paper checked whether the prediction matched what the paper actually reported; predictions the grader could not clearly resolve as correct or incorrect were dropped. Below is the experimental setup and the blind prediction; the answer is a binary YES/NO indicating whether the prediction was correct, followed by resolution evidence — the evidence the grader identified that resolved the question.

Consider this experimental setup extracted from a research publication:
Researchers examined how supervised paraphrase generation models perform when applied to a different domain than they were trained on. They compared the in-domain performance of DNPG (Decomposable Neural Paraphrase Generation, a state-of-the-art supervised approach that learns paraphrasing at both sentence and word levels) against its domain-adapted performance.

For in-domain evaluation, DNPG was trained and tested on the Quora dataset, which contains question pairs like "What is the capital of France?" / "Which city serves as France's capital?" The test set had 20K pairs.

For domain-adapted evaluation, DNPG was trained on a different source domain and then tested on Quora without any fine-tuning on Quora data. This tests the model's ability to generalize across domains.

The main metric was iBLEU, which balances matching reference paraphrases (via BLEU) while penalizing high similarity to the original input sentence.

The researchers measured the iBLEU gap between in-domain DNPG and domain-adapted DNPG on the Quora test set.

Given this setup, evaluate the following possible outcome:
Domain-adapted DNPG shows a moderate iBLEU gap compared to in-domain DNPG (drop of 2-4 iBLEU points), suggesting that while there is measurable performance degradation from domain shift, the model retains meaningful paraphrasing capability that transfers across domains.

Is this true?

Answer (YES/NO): NO